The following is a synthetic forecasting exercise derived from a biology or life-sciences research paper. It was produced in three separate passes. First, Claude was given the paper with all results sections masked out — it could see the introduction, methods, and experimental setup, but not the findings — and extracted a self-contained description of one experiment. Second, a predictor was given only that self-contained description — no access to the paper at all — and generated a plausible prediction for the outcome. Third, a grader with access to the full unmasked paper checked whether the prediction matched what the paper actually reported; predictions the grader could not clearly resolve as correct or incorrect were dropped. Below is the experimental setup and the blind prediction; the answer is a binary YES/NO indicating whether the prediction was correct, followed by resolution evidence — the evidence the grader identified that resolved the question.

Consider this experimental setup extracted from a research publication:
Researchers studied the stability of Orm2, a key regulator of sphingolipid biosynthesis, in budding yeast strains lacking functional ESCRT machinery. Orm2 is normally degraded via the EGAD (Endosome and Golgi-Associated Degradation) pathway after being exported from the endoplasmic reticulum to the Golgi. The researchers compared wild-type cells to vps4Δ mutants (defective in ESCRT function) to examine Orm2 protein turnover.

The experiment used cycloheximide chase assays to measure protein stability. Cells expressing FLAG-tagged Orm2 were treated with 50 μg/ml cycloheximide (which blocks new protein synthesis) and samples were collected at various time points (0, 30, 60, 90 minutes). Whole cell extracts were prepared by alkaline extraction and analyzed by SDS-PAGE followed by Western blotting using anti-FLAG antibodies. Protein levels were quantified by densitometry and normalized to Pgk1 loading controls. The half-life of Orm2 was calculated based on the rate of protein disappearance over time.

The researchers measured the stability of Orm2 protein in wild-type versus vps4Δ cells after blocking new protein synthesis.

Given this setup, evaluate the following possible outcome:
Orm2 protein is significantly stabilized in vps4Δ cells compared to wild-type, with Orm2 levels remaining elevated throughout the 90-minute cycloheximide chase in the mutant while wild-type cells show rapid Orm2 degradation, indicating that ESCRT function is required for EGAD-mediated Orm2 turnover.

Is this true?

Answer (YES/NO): NO